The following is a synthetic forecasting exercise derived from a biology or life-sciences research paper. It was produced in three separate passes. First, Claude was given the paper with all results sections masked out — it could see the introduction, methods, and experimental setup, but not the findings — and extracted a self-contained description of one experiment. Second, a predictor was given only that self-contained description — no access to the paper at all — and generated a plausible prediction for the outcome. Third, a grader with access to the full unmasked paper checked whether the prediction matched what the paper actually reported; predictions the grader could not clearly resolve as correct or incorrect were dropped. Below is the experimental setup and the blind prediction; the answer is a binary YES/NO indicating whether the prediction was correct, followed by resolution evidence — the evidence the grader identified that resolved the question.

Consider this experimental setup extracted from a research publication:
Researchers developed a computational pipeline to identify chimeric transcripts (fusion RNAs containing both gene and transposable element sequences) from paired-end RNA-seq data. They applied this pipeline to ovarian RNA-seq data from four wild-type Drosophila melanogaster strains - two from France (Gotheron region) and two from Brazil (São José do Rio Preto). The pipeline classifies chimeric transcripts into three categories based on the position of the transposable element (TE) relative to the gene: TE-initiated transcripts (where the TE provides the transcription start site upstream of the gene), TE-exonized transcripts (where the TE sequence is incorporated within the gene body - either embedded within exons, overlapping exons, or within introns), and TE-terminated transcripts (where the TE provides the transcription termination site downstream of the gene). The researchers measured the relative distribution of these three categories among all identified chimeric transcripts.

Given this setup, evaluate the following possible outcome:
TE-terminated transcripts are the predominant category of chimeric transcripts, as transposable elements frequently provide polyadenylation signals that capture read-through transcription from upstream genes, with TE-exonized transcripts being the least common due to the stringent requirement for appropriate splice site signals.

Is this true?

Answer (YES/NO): NO